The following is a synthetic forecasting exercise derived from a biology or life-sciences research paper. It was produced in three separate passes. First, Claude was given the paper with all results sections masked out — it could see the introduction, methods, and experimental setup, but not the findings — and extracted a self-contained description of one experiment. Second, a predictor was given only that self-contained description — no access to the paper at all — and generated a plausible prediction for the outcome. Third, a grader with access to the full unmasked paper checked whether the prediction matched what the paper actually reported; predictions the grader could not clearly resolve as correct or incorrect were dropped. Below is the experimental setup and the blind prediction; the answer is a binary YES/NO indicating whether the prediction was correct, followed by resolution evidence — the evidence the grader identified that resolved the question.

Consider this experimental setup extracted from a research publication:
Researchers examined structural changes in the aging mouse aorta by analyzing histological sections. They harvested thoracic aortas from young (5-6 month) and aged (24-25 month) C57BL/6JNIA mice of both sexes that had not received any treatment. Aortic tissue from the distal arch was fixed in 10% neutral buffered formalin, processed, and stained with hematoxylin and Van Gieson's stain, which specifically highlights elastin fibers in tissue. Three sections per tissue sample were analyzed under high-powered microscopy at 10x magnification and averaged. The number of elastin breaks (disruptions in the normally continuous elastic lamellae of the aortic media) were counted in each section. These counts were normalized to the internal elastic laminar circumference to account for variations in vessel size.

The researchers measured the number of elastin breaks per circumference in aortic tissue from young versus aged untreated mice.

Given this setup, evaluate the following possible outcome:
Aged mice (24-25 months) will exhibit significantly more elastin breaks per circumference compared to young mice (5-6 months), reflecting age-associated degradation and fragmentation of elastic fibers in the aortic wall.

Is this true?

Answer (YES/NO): YES